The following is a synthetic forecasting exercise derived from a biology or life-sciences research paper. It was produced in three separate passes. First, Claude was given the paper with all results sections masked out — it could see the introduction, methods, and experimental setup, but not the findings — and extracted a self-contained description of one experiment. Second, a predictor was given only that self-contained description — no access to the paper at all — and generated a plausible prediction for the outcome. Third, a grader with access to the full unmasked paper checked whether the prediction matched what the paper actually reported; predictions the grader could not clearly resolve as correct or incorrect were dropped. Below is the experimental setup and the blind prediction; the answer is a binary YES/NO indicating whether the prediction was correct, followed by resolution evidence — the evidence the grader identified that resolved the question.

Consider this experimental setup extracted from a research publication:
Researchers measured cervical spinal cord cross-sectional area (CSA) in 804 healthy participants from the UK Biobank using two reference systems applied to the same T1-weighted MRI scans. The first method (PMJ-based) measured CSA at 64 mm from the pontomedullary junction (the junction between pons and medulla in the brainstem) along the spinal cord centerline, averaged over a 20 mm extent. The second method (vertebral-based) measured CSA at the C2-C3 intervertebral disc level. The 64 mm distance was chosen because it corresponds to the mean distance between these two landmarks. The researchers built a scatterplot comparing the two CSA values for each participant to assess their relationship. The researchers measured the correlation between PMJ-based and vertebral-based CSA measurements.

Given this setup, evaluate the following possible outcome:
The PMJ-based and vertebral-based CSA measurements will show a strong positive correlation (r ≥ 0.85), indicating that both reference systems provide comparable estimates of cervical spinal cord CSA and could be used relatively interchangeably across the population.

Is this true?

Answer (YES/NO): YES